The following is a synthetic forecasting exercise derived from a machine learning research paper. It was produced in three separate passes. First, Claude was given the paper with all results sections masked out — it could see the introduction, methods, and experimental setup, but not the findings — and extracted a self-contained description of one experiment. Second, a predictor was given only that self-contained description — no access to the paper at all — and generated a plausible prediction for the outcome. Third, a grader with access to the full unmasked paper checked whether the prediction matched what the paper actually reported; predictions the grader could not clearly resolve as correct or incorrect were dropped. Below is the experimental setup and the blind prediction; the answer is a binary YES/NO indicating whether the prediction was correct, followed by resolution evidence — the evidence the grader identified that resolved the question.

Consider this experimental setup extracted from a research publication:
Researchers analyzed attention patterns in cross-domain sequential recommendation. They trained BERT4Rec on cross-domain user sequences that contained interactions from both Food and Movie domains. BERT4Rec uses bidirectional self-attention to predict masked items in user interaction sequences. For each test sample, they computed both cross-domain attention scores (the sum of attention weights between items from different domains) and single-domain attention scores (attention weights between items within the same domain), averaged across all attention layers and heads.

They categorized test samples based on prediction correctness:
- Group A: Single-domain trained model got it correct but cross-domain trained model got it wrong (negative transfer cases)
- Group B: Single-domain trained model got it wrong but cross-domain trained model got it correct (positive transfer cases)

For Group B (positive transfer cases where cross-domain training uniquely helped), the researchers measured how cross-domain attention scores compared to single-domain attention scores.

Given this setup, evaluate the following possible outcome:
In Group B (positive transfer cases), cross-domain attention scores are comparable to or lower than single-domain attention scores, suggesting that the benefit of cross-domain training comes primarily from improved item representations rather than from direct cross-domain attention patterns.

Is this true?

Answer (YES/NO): NO